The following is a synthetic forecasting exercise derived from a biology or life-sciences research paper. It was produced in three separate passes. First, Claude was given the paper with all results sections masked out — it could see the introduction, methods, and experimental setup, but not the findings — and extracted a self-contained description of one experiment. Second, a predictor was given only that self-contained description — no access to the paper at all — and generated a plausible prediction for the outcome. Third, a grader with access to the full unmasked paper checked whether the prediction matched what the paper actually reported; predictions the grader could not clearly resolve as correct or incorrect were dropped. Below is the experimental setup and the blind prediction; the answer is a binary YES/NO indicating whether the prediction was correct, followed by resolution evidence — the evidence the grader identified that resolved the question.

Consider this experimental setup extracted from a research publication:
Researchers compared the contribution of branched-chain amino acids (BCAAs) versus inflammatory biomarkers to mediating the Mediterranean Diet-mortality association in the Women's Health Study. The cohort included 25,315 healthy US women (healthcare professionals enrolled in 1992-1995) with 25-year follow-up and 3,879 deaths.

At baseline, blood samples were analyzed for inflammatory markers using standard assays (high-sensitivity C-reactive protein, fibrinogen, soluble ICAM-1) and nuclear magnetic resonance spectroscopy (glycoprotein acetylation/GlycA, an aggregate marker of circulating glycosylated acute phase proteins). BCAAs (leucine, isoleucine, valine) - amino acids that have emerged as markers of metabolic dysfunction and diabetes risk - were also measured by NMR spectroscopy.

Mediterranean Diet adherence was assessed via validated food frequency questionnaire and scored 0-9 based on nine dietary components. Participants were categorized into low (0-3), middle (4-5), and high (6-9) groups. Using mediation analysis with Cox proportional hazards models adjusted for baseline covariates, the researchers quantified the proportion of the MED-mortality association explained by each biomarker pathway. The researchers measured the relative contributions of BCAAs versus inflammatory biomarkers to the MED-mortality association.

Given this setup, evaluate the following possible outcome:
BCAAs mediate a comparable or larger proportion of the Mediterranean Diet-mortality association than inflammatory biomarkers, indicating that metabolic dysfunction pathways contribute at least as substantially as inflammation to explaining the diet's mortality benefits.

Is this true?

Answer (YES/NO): NO